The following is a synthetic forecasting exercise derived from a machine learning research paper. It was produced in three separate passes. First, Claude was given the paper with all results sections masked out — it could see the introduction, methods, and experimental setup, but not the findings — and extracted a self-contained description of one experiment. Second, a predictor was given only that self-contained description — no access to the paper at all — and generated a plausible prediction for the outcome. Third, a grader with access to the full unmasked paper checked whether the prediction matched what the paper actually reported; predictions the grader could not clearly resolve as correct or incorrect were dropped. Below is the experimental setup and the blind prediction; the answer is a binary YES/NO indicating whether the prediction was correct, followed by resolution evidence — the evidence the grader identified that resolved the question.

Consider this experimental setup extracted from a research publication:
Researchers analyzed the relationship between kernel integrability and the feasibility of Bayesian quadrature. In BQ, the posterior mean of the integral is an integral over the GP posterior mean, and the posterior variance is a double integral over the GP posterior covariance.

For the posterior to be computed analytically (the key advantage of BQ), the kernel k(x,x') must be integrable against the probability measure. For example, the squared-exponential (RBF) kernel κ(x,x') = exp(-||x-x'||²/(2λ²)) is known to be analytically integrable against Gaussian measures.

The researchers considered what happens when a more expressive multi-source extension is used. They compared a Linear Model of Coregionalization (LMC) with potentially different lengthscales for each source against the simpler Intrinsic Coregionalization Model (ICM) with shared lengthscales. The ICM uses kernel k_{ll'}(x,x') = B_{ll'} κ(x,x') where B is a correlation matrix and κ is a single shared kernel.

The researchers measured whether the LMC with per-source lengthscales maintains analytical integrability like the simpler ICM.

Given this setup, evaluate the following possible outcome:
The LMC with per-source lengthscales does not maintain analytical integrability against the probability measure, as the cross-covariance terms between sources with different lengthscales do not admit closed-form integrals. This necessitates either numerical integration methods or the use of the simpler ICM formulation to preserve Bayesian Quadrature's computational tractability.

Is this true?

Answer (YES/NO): NO